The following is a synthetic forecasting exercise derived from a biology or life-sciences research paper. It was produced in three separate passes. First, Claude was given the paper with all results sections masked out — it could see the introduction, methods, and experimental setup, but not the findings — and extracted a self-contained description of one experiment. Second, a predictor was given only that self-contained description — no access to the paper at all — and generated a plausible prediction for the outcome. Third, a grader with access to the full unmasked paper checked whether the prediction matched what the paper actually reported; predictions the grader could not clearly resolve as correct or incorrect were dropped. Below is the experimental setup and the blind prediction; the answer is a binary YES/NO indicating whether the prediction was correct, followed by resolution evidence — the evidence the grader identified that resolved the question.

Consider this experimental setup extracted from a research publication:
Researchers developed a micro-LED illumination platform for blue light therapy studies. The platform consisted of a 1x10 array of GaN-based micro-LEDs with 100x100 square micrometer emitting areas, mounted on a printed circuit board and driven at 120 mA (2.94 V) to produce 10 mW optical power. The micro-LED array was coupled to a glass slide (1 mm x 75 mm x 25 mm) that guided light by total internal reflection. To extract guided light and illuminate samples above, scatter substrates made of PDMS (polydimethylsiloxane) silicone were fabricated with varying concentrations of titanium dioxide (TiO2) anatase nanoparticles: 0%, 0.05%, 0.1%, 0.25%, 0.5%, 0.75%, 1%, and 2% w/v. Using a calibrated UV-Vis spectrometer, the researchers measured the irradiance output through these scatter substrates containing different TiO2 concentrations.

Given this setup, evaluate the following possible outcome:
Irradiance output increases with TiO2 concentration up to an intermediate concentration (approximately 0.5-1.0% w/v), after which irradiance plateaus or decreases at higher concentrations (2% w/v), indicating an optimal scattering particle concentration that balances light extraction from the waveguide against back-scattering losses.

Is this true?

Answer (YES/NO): YES